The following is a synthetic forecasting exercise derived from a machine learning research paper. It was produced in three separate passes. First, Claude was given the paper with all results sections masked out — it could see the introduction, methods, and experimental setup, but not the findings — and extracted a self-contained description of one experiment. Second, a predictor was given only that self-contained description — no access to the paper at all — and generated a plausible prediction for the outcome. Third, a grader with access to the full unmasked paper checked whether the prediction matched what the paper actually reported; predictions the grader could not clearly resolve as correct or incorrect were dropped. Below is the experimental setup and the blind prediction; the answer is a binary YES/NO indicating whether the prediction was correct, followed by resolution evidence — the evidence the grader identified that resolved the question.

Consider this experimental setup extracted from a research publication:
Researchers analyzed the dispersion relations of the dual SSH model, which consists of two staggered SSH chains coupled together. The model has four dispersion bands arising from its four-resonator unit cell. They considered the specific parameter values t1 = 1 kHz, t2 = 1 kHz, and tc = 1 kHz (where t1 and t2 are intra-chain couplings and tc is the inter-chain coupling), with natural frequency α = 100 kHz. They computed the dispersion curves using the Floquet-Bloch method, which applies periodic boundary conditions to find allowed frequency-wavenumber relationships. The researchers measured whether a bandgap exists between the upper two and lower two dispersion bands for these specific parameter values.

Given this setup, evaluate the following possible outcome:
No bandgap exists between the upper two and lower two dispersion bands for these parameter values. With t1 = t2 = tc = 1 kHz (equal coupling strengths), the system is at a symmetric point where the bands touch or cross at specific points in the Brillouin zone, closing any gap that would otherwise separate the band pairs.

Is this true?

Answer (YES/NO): YES